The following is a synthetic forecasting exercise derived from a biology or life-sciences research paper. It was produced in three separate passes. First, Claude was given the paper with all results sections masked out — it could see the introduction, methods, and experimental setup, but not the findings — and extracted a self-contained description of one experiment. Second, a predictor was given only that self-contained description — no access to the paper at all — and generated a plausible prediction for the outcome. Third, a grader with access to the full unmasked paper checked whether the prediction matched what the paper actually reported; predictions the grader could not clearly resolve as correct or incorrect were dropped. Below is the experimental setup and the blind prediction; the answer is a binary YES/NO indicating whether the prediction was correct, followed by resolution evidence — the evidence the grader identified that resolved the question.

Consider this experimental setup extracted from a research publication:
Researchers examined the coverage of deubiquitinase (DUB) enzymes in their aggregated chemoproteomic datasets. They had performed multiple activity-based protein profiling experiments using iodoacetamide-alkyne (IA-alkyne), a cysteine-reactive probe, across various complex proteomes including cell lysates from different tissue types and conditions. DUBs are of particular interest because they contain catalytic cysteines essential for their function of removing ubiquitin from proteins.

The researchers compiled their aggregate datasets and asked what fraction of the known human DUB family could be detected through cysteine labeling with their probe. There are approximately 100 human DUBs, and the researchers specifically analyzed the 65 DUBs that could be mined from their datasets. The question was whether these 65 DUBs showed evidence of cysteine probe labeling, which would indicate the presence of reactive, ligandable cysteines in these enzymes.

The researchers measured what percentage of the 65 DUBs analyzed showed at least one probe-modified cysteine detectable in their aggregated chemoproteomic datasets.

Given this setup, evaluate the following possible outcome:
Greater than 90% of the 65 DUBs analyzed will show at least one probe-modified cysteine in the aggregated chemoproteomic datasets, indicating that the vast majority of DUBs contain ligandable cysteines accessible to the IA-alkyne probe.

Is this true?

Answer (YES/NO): YES